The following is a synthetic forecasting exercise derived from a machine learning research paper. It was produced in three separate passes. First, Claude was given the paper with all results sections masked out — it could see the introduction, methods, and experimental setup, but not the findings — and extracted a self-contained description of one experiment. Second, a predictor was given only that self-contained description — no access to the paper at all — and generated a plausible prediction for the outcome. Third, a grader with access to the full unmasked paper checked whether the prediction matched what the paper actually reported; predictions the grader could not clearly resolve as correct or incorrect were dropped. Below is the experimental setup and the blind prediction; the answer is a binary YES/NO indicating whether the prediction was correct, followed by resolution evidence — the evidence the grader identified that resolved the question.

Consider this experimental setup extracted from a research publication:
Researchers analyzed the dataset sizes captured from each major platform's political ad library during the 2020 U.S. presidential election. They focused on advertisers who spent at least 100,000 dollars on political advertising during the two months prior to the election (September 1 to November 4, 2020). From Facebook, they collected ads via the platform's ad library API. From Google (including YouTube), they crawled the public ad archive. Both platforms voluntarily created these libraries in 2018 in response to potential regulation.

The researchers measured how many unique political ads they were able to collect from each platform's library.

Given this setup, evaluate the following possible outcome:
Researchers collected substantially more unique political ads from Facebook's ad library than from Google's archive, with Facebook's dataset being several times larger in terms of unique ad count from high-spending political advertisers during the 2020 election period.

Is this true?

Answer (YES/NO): YES